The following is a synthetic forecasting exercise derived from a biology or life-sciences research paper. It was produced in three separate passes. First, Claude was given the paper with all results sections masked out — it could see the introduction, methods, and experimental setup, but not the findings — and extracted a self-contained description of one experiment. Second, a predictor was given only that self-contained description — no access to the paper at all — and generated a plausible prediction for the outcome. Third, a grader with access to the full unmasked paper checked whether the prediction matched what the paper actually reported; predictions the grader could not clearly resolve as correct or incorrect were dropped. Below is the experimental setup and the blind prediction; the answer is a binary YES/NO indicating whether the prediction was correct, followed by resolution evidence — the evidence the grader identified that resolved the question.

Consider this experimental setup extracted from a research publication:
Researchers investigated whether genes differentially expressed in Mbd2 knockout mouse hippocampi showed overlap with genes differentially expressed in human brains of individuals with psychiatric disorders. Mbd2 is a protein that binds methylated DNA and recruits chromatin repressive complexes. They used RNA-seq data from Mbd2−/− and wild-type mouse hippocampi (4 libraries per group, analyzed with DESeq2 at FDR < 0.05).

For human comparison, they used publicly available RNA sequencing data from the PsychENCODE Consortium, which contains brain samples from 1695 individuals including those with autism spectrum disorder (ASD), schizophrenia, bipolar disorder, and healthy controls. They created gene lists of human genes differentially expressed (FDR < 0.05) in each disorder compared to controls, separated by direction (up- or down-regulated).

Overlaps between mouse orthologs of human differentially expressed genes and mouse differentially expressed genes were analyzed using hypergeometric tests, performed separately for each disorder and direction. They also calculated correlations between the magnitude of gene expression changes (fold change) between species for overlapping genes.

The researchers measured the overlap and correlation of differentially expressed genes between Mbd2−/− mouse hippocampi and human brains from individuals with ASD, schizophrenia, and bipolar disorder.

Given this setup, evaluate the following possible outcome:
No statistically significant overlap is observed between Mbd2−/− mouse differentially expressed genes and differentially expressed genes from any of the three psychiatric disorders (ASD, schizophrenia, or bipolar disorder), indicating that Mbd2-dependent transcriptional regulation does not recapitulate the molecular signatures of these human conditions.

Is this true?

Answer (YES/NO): NO